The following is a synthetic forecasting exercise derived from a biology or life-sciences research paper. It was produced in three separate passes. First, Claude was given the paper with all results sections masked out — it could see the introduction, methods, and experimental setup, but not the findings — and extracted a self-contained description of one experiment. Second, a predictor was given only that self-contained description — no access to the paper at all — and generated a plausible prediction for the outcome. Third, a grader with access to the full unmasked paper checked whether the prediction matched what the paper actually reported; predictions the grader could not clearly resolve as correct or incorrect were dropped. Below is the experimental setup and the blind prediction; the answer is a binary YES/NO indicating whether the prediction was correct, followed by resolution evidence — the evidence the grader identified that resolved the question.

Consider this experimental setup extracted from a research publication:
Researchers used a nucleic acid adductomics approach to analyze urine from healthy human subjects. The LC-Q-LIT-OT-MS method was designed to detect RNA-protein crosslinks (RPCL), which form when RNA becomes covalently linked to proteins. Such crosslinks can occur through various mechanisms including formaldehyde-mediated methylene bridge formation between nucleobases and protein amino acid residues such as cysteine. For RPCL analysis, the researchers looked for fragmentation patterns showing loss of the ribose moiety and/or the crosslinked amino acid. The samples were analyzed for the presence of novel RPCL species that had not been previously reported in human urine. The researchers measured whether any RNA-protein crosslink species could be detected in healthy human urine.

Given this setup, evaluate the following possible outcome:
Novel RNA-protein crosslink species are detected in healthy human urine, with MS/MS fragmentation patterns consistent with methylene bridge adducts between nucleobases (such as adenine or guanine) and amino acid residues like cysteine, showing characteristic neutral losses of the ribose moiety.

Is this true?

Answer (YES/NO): YES